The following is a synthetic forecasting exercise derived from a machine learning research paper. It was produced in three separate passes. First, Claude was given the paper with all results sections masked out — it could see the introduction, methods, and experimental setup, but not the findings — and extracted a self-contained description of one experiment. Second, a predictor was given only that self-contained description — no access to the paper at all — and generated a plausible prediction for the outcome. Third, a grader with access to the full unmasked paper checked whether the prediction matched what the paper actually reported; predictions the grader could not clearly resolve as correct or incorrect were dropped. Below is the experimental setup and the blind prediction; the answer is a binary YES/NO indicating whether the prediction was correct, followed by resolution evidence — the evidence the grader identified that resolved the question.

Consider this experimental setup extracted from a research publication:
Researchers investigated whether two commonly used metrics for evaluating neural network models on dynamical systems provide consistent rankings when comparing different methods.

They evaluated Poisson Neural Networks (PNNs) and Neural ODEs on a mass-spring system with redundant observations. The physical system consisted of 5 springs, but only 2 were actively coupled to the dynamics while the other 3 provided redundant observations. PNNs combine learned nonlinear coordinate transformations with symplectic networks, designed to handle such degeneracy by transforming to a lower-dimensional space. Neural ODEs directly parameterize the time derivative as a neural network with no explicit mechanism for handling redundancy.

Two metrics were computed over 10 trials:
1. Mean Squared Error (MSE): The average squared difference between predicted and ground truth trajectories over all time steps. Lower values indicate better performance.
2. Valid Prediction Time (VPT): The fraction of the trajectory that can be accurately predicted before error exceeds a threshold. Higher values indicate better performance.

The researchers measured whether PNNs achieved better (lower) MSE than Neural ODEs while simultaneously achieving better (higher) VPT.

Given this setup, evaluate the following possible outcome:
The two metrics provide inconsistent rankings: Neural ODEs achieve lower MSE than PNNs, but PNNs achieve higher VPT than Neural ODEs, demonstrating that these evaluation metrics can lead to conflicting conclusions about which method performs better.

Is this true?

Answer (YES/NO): NO